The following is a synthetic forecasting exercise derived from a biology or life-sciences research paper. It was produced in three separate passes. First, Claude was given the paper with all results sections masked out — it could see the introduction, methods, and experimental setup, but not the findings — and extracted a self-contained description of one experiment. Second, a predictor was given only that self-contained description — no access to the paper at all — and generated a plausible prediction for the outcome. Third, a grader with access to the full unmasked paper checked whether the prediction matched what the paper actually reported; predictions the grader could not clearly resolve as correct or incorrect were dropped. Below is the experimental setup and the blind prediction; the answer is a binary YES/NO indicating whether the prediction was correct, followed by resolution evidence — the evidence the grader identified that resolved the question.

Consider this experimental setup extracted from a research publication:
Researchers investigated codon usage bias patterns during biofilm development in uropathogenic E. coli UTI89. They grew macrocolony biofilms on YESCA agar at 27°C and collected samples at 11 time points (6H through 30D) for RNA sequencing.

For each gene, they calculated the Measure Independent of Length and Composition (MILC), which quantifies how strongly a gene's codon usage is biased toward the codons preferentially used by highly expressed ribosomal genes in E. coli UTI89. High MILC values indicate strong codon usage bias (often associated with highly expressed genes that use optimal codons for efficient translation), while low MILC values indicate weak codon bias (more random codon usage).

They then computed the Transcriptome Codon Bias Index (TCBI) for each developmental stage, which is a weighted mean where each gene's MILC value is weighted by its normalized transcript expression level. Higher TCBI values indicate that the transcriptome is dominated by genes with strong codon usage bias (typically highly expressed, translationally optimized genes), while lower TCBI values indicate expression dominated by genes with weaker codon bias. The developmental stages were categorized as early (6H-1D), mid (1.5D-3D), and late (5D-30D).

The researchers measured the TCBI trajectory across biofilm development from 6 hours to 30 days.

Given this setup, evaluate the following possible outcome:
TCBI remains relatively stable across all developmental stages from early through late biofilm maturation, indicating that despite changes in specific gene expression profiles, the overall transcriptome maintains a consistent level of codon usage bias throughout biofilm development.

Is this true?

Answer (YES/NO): NO